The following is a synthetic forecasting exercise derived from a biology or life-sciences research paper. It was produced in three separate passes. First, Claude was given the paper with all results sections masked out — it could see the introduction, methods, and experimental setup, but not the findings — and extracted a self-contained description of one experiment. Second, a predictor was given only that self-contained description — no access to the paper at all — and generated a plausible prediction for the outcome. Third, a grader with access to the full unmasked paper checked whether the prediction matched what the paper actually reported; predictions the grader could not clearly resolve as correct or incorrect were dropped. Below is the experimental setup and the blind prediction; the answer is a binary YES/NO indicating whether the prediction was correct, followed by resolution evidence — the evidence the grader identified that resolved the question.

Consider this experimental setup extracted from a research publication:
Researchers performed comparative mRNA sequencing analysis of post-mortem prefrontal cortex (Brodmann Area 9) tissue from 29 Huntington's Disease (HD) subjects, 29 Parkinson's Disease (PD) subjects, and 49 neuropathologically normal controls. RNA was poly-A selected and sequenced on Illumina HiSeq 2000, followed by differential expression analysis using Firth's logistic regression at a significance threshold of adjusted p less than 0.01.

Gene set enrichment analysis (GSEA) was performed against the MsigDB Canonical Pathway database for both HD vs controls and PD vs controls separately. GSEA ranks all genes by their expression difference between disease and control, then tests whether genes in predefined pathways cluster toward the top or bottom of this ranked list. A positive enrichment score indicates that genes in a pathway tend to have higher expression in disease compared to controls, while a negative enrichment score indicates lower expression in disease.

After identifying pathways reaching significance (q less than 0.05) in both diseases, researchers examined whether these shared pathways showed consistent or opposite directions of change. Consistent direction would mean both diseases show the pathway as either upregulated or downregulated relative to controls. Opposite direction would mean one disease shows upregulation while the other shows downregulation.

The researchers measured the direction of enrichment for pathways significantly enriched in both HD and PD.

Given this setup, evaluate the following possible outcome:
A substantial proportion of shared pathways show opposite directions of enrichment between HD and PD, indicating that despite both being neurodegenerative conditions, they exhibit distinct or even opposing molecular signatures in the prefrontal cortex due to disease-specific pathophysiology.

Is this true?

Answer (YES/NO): NO